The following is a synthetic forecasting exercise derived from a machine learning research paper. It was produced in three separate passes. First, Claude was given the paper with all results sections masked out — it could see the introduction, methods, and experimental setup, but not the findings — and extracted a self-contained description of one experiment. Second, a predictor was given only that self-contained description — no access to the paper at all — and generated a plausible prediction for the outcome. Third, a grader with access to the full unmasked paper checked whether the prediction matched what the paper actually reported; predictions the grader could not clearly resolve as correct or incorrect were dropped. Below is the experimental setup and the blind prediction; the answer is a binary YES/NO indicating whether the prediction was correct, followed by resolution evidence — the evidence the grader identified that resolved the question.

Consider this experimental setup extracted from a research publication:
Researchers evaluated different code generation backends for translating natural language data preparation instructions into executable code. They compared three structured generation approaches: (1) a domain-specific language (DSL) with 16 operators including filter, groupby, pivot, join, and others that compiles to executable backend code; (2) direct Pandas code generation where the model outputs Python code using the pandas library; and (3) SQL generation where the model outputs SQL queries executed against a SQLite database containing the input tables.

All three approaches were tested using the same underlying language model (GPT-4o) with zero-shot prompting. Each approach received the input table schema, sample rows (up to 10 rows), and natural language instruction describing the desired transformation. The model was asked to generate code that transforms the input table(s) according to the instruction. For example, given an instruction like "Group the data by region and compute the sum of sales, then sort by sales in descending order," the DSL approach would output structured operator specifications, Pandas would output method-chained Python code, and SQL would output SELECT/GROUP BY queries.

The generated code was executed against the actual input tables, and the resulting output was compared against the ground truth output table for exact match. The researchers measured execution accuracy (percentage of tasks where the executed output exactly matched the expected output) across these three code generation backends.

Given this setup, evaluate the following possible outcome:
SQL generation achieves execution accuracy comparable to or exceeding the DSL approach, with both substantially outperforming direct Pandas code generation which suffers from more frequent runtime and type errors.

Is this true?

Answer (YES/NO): NO